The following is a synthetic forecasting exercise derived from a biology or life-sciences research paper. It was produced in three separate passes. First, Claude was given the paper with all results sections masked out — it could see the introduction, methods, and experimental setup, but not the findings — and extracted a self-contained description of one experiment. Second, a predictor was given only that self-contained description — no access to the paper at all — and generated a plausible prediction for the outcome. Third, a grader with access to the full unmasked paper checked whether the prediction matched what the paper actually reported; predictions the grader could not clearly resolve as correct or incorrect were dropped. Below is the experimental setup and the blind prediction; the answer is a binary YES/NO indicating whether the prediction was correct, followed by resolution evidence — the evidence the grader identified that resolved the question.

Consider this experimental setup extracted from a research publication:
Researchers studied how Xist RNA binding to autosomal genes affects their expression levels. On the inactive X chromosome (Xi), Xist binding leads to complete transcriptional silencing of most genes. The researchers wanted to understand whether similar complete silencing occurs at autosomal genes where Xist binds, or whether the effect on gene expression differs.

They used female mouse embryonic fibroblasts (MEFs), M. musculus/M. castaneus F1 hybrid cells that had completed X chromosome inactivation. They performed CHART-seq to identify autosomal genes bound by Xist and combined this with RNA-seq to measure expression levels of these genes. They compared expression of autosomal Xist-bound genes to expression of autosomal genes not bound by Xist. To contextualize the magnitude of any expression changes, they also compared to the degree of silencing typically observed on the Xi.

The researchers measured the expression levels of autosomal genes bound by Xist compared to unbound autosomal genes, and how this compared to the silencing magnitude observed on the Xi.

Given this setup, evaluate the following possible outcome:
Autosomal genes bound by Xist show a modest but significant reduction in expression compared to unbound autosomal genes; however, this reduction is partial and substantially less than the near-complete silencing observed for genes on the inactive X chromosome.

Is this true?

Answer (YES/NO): NO